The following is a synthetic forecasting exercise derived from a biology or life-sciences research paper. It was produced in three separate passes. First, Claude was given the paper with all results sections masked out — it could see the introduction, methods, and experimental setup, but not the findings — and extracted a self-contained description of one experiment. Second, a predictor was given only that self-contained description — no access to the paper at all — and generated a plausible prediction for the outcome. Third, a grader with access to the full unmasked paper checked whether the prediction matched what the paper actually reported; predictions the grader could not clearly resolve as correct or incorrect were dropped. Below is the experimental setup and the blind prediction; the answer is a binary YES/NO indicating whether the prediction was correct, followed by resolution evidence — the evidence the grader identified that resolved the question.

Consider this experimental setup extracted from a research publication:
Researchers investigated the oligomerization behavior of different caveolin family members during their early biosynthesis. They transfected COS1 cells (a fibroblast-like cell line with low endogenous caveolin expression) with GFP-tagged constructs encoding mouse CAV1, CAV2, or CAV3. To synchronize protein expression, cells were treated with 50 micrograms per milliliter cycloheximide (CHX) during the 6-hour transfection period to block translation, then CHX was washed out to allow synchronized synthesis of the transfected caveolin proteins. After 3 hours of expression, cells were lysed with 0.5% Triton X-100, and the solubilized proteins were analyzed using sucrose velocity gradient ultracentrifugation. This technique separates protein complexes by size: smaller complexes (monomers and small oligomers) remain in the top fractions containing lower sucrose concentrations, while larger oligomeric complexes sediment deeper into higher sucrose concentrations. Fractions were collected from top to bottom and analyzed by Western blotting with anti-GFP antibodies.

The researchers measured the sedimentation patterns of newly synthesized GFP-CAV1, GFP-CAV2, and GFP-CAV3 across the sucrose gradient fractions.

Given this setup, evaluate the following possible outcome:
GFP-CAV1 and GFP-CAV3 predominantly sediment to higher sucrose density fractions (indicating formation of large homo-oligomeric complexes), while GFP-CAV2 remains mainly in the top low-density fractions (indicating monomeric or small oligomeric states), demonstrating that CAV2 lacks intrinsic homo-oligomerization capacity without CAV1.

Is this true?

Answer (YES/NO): NO